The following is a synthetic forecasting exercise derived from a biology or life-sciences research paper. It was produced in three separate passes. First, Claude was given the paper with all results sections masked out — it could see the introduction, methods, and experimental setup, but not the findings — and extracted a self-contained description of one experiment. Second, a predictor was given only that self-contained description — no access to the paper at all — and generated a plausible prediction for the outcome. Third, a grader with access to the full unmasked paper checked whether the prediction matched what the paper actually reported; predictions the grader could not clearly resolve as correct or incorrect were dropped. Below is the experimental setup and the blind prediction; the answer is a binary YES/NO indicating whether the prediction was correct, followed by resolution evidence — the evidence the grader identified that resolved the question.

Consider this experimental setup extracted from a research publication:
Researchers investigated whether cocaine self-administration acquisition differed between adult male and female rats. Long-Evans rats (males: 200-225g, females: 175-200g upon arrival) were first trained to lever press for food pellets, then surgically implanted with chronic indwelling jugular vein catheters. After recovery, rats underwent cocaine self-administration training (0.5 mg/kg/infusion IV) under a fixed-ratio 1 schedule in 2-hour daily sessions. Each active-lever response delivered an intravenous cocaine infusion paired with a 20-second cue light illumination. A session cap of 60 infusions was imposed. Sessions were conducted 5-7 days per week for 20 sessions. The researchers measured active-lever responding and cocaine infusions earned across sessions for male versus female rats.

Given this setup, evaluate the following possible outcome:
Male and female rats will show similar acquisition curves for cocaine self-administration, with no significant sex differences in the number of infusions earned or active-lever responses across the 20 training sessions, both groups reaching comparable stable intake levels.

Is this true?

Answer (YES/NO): YES